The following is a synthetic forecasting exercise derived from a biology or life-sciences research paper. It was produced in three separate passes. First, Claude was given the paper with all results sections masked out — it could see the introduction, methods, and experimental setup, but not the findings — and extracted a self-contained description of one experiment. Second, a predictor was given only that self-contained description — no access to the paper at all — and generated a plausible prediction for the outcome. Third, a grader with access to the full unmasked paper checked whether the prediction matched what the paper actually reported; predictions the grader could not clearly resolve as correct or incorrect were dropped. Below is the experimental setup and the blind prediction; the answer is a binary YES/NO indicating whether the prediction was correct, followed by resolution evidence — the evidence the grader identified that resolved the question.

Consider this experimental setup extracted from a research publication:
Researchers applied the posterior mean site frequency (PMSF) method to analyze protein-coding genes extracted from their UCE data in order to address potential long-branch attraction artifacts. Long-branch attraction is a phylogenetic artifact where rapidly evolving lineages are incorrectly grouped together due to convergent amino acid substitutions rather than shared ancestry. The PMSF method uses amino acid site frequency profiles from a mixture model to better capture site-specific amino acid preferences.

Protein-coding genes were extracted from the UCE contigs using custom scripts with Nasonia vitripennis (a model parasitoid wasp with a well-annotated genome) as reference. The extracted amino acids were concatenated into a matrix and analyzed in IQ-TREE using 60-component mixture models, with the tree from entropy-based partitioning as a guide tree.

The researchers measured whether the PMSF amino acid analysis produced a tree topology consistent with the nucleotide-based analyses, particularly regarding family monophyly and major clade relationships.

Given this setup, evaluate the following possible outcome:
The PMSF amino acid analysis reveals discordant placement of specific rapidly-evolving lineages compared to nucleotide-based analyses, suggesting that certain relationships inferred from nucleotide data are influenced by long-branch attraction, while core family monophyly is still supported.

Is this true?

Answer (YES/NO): NO